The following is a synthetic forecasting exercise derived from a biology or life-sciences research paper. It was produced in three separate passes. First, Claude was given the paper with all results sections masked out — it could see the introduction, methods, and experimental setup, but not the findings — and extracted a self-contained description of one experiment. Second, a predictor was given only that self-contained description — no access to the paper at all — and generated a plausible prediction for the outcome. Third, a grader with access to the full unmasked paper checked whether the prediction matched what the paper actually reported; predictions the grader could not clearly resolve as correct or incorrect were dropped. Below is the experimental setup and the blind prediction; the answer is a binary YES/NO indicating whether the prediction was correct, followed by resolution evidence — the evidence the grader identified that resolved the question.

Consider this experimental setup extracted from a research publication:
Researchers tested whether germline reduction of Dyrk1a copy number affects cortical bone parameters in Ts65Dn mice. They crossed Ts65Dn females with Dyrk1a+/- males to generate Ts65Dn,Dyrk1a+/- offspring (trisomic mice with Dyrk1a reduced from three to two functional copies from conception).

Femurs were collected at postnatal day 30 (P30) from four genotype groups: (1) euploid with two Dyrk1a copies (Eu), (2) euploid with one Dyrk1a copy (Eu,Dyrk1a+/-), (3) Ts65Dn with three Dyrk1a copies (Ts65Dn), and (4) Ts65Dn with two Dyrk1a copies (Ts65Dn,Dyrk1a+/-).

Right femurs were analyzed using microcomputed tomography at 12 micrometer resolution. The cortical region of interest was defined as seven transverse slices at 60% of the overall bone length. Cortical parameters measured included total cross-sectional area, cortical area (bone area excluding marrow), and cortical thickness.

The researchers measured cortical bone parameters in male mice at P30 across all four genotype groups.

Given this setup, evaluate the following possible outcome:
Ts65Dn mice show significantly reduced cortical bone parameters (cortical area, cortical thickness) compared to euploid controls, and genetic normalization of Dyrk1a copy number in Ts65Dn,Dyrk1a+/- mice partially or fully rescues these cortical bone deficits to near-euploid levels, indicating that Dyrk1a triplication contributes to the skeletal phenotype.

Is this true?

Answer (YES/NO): NO